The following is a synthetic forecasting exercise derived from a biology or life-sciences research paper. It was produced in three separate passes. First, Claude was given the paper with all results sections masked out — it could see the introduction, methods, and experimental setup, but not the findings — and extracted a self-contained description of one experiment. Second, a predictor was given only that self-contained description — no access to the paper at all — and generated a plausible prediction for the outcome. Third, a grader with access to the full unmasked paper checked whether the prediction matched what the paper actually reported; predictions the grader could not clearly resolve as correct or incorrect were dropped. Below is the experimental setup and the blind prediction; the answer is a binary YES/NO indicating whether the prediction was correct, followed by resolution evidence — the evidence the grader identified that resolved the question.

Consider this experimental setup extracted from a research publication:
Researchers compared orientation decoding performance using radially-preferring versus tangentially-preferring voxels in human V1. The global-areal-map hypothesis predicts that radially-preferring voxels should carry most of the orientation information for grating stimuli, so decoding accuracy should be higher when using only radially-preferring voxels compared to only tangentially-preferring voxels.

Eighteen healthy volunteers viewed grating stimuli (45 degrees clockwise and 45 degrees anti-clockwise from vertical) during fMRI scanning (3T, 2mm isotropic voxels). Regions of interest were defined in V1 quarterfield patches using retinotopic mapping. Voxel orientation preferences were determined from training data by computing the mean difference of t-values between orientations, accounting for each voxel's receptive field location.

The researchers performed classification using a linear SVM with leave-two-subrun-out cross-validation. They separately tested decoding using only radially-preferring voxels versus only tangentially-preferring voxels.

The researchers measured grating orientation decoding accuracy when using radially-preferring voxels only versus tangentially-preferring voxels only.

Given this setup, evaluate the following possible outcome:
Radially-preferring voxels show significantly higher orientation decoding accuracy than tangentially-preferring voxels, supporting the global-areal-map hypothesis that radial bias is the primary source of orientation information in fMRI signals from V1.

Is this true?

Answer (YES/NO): NO